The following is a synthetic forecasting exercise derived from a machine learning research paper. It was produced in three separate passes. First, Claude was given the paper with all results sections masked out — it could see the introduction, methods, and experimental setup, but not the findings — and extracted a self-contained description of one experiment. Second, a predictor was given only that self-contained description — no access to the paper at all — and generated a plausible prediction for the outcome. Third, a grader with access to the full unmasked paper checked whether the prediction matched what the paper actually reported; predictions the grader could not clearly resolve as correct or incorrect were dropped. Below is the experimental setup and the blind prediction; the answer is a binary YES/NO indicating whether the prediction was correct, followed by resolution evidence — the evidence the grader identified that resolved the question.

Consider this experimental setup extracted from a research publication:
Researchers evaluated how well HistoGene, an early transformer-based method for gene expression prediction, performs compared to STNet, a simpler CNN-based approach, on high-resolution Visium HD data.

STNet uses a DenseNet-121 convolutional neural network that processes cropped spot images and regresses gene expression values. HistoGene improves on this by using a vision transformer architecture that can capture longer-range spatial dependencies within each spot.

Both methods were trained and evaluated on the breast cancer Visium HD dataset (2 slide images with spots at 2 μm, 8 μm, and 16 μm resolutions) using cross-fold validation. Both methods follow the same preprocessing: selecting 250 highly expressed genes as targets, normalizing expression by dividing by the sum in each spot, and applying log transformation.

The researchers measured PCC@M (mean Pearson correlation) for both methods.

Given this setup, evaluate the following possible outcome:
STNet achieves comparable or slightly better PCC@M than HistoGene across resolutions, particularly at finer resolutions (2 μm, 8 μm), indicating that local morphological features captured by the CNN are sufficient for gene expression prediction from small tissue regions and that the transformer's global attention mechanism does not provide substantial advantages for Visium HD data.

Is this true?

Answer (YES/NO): NO